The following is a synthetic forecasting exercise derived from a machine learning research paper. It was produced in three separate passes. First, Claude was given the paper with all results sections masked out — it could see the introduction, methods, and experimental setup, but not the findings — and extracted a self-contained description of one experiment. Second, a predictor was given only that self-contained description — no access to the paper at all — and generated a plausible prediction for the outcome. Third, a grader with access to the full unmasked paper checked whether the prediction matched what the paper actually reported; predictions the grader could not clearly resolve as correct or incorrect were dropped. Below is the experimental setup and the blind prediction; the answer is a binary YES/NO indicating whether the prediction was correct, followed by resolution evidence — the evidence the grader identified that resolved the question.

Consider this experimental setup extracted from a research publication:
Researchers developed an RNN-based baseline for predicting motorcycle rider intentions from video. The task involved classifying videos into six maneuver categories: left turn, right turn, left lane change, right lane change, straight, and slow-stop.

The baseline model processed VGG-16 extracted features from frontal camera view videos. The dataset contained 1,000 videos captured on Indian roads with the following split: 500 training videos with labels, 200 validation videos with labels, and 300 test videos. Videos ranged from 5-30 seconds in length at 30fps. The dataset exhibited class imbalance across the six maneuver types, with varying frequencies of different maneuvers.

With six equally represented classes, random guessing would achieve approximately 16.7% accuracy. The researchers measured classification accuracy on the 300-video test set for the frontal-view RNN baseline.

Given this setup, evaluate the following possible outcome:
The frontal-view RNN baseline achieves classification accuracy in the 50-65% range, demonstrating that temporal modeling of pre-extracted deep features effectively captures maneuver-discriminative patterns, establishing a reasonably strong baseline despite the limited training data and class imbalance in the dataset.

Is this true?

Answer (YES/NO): NO